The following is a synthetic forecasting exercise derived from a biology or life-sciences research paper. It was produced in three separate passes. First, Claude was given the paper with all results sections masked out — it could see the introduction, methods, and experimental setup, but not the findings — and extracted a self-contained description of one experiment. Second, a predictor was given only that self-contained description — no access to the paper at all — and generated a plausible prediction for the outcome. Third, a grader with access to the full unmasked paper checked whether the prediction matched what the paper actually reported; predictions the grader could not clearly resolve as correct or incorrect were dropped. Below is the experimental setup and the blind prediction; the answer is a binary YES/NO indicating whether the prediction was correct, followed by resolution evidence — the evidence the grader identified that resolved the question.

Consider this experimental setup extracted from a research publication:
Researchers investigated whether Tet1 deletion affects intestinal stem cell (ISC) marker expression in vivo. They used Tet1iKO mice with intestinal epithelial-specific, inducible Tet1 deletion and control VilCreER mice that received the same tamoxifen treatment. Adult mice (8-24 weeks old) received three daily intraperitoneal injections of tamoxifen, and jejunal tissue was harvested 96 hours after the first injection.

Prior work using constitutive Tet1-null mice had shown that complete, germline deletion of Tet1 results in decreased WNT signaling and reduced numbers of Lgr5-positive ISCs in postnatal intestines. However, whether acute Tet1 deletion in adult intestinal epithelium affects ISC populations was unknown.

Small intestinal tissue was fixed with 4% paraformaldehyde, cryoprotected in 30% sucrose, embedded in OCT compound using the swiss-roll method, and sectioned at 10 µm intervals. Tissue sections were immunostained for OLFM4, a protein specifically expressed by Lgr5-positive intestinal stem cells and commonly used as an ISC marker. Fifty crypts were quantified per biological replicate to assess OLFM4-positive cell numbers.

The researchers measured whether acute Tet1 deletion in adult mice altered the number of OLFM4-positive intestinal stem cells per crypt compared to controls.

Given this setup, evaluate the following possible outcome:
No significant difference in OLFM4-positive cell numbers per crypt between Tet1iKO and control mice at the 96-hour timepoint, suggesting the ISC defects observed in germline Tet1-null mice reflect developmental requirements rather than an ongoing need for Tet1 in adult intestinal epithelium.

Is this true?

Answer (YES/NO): NO